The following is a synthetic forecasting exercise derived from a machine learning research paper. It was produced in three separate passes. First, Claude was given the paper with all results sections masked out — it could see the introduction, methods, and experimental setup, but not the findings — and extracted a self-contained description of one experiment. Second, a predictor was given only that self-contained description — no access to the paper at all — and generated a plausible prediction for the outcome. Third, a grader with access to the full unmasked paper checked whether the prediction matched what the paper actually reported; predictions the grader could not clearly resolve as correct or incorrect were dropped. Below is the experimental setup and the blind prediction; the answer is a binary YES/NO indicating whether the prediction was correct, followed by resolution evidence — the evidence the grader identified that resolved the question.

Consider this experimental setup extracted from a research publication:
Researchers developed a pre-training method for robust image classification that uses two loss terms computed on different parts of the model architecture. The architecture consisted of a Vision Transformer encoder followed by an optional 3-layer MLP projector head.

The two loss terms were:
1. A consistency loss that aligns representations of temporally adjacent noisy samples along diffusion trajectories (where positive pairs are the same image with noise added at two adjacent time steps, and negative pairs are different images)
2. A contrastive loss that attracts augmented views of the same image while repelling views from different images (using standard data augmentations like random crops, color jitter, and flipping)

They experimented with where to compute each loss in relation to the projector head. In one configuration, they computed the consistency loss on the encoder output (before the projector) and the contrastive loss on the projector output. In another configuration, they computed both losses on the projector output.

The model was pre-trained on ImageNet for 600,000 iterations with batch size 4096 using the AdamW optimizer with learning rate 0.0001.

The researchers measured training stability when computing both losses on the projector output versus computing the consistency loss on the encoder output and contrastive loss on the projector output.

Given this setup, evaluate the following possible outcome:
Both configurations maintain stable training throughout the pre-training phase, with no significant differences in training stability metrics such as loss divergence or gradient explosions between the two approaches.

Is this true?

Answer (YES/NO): NO